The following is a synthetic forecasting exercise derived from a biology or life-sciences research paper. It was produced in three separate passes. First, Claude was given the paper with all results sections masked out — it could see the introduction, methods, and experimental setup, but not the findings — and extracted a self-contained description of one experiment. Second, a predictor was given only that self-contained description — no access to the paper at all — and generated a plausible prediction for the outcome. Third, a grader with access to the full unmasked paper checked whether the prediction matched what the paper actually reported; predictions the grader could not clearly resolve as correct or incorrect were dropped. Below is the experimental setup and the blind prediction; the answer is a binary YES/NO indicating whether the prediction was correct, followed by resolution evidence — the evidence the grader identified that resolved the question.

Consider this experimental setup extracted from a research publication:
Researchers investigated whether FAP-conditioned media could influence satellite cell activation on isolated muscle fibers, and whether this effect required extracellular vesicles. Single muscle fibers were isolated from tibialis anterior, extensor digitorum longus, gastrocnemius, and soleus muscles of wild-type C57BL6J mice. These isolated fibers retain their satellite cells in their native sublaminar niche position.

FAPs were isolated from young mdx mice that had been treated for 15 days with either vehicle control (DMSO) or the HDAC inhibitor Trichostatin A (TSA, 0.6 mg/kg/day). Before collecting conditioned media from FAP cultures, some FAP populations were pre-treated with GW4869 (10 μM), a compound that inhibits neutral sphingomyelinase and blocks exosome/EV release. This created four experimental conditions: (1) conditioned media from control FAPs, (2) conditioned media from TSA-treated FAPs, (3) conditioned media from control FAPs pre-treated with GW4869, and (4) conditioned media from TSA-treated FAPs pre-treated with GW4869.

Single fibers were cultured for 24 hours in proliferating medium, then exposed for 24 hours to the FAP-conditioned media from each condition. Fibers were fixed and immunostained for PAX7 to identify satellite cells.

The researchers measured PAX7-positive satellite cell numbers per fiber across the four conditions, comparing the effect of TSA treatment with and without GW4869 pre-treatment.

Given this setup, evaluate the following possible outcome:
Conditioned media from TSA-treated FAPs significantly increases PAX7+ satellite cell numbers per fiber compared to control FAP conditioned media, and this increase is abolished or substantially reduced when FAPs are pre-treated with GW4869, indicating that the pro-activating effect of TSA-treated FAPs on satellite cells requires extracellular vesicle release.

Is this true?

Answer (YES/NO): YES